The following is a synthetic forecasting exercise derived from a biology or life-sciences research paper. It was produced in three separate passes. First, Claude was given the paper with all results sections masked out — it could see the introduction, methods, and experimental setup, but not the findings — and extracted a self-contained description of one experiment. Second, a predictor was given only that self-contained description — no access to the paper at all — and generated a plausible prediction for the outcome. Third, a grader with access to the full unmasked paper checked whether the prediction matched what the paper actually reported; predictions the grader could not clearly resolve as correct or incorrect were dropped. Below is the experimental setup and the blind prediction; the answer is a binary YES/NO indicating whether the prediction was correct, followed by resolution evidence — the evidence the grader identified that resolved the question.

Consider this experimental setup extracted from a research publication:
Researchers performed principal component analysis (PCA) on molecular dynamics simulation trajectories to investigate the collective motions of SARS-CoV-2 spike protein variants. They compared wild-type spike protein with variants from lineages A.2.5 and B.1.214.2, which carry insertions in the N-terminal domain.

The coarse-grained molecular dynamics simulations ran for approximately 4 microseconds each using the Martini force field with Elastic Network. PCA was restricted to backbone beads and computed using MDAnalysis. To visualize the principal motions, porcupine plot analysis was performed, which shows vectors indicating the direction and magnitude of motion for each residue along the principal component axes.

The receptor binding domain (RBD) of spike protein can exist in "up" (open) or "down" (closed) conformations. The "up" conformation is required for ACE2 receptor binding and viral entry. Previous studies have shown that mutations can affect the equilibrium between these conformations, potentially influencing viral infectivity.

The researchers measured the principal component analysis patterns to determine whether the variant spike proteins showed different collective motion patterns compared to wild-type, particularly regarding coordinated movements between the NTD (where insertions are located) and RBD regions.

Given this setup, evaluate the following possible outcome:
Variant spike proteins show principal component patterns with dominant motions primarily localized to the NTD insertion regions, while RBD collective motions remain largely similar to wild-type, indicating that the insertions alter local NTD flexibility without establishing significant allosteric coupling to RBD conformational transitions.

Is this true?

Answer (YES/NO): NO